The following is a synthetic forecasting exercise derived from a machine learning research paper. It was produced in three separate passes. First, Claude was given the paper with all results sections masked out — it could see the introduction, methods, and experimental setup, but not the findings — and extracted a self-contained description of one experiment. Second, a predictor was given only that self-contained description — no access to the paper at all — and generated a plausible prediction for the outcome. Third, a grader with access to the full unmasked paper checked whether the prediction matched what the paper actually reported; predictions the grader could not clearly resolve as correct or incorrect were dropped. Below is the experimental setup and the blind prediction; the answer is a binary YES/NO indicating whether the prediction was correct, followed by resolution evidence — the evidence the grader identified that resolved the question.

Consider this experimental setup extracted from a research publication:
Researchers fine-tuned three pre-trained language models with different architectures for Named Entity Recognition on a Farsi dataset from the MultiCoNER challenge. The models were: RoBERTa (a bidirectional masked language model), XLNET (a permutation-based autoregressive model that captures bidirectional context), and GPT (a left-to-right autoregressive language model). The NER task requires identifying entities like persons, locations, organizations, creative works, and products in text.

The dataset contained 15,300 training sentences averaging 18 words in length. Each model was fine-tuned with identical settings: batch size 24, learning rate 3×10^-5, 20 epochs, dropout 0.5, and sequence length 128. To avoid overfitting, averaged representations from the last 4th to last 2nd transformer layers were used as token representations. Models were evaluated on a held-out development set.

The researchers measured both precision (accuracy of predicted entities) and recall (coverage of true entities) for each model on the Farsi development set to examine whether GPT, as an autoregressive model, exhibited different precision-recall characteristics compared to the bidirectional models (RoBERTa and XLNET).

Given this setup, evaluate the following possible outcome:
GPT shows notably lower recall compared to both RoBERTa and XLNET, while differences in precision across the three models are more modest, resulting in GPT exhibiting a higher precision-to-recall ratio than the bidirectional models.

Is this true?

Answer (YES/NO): YES